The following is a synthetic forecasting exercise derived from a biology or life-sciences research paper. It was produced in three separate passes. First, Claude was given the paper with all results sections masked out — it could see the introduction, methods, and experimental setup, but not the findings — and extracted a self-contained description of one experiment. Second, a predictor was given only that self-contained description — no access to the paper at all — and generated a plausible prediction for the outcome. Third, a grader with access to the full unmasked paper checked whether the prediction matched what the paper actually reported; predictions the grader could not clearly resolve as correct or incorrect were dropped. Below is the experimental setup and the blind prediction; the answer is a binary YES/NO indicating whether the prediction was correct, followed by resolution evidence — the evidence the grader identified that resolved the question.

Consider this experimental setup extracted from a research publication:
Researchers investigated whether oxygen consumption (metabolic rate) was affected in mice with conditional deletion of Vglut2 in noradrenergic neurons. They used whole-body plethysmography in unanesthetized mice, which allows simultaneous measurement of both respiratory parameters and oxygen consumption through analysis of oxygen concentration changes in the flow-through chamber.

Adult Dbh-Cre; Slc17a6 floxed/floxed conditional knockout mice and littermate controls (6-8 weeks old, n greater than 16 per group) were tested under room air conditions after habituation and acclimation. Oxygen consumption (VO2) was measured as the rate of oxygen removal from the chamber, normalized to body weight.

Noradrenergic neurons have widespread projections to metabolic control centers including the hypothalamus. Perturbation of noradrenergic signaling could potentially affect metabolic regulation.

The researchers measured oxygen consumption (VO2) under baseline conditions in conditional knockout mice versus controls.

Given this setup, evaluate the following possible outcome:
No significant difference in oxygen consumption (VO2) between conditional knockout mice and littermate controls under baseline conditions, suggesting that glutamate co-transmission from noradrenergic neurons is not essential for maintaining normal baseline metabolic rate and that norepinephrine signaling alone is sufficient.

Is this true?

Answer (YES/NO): YES